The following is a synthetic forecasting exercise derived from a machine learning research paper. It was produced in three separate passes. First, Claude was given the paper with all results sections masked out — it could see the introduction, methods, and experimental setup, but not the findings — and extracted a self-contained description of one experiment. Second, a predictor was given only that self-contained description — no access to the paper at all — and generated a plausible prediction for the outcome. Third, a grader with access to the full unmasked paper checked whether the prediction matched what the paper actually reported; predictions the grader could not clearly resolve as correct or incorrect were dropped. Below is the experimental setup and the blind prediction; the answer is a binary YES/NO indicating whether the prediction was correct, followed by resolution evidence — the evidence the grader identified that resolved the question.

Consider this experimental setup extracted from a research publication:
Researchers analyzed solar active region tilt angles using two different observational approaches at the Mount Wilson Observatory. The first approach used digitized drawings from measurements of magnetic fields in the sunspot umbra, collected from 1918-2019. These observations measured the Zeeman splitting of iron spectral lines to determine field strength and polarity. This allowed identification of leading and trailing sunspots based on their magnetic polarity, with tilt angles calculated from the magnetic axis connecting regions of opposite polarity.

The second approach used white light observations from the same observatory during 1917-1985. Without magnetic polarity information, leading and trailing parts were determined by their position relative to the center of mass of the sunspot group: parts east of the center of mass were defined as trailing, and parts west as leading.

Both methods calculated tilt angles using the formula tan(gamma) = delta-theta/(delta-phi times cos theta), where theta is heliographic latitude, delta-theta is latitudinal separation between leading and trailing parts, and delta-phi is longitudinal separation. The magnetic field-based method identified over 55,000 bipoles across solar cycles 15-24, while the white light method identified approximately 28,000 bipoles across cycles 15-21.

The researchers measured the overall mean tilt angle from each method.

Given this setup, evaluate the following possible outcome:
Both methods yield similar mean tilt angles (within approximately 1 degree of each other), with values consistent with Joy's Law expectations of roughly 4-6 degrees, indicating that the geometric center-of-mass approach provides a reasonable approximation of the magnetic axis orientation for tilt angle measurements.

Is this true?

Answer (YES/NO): NO